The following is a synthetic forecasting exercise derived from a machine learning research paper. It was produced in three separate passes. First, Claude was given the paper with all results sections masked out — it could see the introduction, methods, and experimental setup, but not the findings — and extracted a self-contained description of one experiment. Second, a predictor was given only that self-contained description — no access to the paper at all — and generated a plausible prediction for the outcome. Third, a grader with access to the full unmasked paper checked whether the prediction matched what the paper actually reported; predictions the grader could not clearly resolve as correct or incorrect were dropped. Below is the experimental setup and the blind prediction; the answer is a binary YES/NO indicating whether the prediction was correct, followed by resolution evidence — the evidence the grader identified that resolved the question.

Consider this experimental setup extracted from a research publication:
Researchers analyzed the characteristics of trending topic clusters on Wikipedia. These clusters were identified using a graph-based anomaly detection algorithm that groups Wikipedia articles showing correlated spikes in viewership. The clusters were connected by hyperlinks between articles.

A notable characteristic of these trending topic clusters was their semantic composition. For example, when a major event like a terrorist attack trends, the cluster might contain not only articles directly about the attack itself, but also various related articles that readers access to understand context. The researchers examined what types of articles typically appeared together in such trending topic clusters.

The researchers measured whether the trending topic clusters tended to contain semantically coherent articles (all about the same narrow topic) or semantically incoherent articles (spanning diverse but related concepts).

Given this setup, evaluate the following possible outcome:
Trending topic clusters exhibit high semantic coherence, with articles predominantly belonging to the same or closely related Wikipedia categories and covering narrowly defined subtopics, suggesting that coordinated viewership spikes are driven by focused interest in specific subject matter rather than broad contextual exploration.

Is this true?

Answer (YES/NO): NO